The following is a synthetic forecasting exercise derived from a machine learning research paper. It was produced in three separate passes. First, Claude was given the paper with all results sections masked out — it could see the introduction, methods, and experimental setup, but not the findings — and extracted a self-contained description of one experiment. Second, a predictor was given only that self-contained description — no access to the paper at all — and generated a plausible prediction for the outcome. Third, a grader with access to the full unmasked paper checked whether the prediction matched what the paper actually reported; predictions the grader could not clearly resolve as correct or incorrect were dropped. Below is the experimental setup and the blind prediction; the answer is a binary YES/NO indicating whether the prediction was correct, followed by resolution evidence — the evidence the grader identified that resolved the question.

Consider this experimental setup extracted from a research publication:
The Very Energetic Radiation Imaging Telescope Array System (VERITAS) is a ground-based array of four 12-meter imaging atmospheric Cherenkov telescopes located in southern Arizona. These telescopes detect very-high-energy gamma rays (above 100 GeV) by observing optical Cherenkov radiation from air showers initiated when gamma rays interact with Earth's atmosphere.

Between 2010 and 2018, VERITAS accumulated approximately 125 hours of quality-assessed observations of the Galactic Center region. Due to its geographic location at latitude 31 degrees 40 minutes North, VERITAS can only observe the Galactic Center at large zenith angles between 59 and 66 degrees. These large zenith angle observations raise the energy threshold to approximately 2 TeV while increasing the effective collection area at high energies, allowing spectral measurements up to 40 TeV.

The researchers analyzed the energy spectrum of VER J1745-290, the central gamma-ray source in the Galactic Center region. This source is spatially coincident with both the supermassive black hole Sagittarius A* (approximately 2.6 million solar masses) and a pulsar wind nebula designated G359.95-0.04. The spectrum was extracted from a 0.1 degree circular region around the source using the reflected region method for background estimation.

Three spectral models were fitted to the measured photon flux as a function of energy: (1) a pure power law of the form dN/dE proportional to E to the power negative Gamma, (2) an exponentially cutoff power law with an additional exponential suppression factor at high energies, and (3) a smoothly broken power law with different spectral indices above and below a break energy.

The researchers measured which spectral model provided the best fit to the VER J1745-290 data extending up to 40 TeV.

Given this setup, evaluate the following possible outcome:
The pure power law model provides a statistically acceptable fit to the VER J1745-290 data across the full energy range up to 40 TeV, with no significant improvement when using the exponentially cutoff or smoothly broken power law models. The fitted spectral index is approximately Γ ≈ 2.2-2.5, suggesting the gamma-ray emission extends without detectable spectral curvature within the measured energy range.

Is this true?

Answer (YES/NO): NO